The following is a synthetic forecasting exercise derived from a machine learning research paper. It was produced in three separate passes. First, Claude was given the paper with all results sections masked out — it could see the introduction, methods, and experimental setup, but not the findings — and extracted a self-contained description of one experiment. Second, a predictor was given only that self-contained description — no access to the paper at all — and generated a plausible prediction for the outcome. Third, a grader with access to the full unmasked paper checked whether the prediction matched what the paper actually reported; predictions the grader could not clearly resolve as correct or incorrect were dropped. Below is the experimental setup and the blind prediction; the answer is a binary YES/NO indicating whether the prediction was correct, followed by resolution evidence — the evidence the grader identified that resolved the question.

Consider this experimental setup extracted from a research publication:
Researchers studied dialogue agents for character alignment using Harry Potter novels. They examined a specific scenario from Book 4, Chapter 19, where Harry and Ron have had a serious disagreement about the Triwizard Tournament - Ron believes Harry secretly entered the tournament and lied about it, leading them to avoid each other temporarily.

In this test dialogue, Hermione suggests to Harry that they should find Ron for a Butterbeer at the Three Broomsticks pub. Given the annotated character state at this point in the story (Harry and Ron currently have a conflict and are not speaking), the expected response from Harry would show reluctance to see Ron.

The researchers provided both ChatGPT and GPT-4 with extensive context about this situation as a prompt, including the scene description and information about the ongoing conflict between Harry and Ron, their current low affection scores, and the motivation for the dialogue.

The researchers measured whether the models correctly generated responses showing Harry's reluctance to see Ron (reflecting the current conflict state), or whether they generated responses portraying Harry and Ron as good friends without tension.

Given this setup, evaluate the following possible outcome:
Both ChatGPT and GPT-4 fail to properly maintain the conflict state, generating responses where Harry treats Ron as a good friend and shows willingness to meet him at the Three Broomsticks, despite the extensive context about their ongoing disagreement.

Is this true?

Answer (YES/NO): YES